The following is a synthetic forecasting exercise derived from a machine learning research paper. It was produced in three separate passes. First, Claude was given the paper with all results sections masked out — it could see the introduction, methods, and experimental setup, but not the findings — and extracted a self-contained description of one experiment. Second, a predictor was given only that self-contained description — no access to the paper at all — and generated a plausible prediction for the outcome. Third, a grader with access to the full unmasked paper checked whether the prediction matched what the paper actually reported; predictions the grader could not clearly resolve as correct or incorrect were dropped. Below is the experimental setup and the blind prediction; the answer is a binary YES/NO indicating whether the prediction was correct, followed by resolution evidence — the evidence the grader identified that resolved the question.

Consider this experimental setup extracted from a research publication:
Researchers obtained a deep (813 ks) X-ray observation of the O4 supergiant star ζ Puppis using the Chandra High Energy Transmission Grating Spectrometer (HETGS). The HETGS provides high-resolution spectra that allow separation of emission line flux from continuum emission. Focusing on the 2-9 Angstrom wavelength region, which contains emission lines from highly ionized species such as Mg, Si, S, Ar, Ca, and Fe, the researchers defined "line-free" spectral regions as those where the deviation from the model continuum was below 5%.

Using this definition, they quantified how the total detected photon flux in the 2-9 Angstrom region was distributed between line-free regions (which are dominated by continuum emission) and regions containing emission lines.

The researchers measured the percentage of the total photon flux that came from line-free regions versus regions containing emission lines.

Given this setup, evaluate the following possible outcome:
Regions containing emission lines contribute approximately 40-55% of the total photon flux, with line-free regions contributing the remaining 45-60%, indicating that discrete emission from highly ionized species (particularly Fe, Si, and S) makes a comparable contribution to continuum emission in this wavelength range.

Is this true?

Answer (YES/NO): NO